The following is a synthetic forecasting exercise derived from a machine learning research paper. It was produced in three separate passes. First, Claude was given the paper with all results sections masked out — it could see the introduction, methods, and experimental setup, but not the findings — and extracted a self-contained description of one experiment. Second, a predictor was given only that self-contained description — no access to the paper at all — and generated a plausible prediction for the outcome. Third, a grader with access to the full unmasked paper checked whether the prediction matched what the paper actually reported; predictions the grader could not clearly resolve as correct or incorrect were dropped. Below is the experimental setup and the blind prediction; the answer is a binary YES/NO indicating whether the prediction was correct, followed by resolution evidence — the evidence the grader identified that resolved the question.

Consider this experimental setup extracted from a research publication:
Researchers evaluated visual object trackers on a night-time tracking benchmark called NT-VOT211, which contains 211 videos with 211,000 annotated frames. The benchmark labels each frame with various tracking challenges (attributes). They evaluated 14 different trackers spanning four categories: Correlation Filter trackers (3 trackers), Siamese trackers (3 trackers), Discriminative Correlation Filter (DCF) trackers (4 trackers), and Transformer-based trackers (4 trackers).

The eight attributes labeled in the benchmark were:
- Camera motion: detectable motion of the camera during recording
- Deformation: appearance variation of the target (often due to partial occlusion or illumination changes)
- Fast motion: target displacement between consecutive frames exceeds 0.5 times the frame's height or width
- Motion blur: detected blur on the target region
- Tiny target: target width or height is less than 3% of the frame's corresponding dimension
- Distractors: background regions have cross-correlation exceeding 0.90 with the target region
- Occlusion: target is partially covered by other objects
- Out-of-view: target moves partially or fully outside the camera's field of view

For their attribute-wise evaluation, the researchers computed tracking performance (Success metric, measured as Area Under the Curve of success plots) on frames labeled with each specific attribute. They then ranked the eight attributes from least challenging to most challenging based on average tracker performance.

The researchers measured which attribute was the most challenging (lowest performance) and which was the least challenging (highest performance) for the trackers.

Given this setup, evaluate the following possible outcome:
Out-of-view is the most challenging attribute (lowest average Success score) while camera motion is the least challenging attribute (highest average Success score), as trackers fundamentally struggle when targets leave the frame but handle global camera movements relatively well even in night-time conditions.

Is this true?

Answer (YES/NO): YES